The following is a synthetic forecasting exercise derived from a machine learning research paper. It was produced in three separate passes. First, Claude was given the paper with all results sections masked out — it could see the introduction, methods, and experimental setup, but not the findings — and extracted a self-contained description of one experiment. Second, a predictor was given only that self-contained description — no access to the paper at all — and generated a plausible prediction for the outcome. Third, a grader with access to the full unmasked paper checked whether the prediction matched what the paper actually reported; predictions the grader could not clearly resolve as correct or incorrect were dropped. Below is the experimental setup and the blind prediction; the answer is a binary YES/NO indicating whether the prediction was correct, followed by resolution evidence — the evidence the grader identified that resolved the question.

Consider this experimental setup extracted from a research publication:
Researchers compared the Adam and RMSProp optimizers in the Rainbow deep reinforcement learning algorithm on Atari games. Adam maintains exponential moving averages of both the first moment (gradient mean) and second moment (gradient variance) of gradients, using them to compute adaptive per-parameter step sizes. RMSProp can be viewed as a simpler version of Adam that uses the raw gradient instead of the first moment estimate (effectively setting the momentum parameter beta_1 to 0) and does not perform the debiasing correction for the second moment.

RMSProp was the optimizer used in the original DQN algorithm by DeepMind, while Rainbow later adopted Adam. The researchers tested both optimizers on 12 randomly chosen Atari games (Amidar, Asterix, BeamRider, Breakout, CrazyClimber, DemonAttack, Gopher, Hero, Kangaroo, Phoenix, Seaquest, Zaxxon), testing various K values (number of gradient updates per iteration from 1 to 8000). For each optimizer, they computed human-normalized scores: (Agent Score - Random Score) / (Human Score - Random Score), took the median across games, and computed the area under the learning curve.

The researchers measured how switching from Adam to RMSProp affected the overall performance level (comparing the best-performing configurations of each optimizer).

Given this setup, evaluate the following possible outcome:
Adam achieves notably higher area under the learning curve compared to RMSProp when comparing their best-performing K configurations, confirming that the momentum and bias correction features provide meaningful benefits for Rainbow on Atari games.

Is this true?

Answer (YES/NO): YES